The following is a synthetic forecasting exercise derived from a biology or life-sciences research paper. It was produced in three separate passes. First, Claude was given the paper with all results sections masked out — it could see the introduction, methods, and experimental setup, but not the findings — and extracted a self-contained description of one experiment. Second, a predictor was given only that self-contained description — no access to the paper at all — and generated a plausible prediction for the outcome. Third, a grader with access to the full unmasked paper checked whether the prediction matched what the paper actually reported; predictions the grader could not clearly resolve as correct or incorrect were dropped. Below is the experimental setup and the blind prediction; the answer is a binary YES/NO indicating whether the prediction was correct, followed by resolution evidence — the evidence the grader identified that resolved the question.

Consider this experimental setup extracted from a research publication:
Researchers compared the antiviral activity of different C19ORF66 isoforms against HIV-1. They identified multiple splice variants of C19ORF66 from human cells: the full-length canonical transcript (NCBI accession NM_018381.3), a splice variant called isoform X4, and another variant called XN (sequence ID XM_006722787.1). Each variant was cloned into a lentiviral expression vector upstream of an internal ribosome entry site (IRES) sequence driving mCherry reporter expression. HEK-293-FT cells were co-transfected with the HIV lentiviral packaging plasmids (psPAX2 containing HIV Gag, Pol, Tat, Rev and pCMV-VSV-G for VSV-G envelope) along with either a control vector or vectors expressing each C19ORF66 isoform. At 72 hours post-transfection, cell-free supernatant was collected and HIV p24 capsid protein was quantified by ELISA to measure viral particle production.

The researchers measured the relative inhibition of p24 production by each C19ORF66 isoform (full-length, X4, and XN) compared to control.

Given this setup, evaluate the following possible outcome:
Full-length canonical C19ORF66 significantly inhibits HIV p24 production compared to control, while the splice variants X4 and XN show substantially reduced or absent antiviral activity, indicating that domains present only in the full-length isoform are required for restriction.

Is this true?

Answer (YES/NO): NO